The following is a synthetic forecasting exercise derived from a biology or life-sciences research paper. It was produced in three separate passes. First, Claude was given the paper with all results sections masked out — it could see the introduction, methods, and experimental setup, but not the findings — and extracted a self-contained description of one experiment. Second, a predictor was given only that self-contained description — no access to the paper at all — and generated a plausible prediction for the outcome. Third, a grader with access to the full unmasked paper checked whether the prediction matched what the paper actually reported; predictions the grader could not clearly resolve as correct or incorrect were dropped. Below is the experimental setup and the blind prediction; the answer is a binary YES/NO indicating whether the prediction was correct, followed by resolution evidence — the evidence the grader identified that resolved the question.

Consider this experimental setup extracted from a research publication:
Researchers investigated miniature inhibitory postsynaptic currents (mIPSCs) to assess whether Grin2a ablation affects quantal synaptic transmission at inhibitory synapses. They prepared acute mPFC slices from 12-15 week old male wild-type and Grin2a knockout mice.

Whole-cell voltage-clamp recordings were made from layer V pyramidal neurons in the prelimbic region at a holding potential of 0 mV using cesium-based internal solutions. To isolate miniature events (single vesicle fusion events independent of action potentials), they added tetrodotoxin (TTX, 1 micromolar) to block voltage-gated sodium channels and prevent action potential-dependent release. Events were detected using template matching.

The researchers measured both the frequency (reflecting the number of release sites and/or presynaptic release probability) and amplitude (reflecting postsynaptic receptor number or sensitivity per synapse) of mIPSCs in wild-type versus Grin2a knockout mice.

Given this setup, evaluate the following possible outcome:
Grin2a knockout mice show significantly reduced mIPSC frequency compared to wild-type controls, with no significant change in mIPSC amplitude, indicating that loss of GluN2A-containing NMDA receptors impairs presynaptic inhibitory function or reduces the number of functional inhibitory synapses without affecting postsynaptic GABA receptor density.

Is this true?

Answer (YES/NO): NO